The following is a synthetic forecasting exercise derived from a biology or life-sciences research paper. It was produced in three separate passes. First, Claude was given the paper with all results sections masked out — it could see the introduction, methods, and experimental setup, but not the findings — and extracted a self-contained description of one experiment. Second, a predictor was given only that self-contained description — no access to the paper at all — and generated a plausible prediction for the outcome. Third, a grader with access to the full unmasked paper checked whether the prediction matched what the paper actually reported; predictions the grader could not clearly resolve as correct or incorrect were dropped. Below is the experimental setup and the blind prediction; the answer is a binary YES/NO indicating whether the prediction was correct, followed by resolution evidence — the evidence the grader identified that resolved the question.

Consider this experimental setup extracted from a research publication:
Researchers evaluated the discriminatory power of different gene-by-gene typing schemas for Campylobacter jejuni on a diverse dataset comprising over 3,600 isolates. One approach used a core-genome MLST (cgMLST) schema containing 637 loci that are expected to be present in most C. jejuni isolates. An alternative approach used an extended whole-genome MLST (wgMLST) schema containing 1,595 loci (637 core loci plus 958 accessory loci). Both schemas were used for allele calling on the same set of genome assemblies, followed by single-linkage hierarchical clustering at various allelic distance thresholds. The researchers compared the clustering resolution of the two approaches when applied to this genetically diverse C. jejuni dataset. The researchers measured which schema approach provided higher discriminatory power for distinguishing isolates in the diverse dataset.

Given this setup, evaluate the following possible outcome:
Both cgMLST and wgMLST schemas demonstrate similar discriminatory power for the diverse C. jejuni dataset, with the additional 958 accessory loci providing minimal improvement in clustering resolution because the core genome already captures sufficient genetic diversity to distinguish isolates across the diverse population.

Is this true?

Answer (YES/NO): NO